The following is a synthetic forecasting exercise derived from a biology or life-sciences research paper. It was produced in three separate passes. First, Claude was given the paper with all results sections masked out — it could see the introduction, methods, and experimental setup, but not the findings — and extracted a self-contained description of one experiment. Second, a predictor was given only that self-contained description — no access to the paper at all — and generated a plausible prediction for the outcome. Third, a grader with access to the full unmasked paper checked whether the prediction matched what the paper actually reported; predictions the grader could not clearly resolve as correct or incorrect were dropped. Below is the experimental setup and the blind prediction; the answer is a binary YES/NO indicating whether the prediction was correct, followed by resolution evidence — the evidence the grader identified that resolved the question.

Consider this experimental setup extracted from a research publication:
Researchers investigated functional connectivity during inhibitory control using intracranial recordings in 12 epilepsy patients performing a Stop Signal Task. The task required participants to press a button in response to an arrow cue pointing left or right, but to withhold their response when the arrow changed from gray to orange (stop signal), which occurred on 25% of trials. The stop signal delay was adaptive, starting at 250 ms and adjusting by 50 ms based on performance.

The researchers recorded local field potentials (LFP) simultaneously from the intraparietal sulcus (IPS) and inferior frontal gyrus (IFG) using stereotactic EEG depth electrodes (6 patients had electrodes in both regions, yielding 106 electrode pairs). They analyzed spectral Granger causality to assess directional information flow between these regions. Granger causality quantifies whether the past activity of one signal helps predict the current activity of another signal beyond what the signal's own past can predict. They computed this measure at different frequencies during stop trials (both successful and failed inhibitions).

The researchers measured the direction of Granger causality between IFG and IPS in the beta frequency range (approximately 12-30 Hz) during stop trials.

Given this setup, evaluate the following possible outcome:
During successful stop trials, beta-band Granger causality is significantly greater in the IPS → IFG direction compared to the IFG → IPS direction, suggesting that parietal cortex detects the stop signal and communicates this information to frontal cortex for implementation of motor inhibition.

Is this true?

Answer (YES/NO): NO